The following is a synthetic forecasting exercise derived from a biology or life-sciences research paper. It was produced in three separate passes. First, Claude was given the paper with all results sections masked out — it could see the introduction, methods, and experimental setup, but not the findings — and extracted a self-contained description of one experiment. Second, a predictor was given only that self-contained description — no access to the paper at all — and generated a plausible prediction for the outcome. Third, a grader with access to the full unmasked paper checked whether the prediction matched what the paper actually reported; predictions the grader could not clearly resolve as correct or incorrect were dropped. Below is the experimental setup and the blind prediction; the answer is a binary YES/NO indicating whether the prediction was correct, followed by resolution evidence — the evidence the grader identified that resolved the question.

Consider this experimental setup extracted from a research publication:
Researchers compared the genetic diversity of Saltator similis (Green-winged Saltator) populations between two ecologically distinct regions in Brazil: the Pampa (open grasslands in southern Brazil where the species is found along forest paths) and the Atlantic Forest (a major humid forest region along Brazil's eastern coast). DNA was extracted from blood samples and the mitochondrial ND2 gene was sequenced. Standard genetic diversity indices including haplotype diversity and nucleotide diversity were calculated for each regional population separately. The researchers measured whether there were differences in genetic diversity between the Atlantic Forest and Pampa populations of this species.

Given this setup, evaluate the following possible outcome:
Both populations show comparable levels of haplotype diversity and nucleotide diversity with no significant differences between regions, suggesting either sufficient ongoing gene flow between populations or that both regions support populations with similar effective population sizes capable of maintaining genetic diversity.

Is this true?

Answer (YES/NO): YES